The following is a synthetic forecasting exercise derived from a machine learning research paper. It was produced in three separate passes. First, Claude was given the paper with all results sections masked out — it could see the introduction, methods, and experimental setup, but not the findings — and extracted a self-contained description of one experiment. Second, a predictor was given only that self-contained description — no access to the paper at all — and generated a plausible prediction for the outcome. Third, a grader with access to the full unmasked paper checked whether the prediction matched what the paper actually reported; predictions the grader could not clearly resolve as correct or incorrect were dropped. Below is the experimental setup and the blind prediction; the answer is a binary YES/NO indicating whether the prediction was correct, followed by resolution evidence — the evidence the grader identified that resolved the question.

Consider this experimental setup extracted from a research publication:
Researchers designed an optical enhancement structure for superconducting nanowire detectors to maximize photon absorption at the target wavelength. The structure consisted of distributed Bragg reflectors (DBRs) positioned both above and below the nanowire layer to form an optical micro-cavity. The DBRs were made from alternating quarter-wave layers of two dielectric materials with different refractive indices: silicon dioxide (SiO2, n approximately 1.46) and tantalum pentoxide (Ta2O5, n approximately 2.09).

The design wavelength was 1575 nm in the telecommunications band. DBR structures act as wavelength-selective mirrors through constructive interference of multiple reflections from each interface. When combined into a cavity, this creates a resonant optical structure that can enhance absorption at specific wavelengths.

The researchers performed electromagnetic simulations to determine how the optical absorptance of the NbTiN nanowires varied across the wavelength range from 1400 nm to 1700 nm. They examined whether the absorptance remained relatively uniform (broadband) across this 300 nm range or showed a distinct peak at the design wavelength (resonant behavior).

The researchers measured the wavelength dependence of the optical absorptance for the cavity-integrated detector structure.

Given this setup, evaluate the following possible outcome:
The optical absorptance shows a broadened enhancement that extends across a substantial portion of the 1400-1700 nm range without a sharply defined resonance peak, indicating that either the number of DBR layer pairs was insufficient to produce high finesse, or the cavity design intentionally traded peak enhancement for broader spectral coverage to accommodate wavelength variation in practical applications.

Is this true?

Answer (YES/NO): NO